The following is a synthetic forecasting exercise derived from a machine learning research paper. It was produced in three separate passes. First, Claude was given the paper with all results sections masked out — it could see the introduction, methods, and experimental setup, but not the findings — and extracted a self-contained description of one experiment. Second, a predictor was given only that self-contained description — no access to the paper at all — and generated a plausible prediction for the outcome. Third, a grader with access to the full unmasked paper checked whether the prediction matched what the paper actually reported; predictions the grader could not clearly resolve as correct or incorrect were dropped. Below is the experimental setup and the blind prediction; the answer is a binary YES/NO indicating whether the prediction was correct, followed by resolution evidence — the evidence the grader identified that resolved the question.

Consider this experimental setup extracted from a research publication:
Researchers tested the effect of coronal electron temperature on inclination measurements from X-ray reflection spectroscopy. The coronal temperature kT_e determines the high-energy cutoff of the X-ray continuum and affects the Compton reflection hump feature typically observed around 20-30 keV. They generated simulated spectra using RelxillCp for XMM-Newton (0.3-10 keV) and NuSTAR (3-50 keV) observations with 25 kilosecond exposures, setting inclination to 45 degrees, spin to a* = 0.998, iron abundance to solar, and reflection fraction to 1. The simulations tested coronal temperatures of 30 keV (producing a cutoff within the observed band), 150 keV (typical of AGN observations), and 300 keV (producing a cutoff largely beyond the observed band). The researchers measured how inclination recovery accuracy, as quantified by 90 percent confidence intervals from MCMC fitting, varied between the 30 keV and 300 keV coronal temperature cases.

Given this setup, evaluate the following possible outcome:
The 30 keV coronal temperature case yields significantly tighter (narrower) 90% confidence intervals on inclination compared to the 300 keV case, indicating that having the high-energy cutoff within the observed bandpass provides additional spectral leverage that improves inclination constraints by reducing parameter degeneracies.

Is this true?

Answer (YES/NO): NO